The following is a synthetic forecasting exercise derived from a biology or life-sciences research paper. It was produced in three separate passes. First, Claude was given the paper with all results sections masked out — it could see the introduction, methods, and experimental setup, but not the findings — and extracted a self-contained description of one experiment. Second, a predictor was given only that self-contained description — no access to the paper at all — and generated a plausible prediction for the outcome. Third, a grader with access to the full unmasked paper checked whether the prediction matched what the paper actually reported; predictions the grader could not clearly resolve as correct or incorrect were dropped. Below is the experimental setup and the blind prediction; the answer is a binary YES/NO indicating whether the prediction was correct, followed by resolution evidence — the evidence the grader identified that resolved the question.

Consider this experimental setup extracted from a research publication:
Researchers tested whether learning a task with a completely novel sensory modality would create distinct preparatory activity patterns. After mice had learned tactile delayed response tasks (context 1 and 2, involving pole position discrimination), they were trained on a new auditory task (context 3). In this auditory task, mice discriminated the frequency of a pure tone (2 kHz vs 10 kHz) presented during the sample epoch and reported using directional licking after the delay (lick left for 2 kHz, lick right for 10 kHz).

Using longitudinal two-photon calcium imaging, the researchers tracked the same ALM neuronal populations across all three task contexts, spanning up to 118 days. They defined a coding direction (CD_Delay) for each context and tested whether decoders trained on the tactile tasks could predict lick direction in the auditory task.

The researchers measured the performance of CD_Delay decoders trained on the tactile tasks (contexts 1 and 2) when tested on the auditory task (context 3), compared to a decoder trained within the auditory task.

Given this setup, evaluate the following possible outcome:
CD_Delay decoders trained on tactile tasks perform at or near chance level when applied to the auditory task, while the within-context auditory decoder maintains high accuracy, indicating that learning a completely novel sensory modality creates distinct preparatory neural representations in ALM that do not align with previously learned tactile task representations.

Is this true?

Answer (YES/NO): YES